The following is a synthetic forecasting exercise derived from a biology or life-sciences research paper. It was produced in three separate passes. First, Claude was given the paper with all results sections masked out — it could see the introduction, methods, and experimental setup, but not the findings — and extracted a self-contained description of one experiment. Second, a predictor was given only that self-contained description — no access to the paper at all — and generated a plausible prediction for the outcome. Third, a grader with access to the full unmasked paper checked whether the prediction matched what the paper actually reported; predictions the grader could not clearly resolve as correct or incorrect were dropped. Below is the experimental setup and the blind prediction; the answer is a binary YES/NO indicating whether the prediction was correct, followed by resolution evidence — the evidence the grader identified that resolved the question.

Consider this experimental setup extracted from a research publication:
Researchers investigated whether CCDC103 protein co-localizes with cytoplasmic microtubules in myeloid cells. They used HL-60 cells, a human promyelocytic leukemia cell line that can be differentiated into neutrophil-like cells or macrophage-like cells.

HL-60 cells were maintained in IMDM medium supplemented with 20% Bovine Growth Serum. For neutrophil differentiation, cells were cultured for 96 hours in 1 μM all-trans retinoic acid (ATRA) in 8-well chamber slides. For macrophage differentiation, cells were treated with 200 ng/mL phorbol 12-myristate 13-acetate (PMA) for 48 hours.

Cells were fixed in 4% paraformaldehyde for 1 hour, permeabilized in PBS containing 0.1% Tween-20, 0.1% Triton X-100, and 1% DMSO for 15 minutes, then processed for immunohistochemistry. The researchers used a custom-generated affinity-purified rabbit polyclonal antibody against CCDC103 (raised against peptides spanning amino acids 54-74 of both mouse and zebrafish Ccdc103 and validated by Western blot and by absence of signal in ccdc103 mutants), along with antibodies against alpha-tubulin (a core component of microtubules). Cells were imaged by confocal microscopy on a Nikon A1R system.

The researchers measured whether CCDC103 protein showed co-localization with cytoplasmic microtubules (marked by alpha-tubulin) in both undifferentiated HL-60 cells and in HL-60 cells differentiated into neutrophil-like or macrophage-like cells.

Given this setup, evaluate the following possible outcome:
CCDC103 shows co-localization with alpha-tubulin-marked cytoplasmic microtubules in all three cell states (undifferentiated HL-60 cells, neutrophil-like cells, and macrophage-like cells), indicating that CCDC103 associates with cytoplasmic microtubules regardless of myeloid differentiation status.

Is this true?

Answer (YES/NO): YES